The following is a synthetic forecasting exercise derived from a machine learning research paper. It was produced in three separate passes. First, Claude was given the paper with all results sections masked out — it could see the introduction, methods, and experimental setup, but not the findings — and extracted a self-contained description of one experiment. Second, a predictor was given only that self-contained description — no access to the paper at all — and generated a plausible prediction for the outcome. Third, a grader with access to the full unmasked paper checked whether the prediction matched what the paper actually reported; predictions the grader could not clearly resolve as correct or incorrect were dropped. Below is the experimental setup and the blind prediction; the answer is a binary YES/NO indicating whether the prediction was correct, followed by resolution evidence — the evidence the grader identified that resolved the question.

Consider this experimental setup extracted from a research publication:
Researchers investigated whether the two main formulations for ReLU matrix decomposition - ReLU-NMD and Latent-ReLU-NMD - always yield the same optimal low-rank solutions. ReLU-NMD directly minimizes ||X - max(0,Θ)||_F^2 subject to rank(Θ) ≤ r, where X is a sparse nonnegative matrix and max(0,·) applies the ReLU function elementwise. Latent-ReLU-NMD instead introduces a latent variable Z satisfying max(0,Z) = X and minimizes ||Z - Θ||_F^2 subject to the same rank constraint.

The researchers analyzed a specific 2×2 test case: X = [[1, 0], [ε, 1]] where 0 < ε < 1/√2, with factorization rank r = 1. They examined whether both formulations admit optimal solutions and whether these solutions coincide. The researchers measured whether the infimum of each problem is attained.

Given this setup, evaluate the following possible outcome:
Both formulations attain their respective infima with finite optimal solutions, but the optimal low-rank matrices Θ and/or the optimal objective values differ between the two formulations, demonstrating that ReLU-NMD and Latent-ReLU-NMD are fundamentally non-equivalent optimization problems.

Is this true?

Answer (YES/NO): NO